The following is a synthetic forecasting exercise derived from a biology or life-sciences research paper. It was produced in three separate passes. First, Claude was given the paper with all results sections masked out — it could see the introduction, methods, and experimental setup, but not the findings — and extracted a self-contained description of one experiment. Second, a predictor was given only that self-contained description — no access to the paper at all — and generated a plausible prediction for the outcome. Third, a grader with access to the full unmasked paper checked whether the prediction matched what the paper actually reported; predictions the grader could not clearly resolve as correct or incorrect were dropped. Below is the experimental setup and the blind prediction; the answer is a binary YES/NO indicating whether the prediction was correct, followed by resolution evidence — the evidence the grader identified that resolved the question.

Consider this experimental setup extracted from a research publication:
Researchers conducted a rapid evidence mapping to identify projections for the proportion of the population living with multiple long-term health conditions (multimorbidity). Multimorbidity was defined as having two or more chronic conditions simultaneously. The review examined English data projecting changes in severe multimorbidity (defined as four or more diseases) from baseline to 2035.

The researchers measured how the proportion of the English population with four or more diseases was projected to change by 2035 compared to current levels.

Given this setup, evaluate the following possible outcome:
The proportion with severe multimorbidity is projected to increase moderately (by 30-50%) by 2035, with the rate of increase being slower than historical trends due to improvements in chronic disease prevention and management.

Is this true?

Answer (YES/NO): NO